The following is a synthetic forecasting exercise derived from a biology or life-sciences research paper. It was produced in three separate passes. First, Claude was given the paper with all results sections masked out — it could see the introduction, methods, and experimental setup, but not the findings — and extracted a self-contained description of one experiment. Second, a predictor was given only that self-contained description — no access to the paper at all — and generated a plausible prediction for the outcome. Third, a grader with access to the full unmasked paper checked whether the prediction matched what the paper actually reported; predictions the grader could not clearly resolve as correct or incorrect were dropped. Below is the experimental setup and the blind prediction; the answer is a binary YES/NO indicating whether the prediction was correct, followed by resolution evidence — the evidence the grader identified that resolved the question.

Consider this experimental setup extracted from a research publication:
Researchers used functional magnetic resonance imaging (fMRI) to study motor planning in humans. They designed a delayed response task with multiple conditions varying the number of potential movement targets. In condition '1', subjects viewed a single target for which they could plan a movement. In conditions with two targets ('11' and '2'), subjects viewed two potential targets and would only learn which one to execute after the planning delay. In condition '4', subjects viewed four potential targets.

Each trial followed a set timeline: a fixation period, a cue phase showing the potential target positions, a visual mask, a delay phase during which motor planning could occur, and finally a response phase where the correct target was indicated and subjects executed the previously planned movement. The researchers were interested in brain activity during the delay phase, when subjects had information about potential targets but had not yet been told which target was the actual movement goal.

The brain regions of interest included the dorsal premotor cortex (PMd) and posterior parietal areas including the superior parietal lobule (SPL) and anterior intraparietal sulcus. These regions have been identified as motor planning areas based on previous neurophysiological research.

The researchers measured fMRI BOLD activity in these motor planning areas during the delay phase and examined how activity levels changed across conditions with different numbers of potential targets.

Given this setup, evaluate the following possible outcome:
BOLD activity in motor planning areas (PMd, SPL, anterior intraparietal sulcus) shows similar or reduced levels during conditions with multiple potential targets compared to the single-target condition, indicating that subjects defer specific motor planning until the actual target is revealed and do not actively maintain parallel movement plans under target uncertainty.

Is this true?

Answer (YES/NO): NO